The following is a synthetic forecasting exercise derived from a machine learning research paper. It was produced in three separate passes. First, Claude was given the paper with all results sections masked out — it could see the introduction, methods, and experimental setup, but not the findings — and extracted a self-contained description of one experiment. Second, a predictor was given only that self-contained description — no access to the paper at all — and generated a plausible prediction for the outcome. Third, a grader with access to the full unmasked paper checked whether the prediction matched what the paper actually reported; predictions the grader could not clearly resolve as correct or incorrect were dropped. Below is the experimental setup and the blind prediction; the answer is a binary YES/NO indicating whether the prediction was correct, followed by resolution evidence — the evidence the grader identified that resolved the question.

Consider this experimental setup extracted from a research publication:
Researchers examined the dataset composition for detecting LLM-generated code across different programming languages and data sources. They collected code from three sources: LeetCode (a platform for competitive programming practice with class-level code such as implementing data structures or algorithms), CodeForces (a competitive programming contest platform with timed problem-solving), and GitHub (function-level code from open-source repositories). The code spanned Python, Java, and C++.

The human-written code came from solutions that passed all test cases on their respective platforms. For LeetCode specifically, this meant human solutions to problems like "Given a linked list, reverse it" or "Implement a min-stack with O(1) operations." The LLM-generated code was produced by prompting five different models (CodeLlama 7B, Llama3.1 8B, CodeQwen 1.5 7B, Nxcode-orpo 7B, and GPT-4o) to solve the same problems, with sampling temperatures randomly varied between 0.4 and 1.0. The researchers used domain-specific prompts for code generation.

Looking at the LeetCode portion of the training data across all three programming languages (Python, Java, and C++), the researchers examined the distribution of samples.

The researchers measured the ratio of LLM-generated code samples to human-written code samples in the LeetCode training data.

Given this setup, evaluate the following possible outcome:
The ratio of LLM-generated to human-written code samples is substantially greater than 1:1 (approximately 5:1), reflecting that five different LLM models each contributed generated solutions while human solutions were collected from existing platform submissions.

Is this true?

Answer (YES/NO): NO